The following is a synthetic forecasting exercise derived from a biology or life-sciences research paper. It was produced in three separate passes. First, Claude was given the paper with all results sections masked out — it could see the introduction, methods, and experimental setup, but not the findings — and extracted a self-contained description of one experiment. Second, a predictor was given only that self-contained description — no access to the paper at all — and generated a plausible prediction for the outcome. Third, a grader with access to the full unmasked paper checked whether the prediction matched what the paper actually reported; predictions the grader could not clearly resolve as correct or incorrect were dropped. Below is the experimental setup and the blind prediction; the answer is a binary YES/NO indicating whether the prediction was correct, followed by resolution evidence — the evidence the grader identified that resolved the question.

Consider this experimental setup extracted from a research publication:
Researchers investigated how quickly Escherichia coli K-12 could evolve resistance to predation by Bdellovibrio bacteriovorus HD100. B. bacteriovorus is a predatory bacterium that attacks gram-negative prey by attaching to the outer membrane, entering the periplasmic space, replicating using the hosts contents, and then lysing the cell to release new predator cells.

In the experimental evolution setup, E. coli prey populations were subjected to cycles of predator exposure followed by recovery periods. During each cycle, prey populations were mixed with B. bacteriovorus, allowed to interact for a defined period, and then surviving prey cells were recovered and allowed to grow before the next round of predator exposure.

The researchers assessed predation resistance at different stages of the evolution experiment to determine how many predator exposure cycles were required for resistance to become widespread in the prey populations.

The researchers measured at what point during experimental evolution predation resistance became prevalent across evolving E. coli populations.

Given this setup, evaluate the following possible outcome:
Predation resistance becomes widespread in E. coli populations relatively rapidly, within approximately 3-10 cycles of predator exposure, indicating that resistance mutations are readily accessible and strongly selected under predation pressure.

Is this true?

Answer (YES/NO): NO